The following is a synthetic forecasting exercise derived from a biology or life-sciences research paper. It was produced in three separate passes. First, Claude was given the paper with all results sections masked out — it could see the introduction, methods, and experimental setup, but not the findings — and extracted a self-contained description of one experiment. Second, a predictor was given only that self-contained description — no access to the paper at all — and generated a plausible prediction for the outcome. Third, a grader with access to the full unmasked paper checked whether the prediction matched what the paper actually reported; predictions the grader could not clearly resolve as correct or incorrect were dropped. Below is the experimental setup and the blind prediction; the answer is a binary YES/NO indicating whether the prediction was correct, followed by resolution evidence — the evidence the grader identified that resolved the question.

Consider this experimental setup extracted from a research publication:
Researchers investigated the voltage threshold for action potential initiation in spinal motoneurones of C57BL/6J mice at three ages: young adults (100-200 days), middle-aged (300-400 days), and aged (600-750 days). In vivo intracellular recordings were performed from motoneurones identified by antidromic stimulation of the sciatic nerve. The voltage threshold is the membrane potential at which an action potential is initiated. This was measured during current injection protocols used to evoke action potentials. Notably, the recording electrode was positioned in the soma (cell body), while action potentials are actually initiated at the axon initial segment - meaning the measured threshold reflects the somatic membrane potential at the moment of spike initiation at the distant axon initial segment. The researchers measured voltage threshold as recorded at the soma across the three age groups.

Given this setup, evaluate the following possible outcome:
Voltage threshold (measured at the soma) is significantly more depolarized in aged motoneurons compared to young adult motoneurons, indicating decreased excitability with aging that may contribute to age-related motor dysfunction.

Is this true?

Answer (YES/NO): NO